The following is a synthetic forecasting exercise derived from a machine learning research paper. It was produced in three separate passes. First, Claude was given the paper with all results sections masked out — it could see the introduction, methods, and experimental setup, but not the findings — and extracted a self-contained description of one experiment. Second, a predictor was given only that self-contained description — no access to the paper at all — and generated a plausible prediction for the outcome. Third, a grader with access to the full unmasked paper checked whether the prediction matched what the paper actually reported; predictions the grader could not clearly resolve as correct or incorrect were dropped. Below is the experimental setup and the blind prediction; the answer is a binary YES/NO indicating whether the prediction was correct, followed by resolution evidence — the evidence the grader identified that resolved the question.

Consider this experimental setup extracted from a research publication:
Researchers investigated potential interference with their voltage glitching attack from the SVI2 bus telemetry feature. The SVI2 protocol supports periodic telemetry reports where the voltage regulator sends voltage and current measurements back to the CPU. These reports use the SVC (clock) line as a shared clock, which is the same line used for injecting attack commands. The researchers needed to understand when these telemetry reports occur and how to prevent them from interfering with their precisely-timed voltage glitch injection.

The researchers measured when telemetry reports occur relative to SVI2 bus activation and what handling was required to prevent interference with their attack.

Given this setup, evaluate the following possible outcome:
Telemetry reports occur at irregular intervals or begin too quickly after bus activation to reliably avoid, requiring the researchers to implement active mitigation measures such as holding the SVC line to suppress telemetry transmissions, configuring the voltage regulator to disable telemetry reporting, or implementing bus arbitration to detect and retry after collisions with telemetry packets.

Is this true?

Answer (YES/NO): NO